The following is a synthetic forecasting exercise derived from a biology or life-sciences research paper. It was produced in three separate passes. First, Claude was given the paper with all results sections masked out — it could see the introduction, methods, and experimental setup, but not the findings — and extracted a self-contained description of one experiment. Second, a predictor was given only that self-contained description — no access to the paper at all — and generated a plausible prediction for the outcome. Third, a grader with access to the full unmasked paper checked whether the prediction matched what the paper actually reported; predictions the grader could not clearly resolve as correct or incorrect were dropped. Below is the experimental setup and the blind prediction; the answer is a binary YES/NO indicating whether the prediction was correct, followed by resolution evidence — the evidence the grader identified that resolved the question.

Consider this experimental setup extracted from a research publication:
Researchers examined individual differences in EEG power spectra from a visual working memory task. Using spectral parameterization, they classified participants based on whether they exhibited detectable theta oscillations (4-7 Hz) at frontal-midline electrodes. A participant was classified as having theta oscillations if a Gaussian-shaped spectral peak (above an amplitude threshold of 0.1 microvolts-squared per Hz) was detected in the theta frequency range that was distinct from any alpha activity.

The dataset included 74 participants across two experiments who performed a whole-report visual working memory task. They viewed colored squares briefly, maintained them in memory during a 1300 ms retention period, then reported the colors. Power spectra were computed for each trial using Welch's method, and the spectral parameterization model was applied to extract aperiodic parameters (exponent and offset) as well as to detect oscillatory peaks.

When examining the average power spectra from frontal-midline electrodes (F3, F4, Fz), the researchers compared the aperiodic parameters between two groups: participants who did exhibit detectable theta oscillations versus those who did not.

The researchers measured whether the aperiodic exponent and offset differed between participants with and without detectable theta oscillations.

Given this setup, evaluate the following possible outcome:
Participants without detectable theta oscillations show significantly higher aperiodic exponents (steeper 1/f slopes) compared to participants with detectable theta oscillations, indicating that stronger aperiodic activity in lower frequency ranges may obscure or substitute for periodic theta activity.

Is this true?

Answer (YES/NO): NO